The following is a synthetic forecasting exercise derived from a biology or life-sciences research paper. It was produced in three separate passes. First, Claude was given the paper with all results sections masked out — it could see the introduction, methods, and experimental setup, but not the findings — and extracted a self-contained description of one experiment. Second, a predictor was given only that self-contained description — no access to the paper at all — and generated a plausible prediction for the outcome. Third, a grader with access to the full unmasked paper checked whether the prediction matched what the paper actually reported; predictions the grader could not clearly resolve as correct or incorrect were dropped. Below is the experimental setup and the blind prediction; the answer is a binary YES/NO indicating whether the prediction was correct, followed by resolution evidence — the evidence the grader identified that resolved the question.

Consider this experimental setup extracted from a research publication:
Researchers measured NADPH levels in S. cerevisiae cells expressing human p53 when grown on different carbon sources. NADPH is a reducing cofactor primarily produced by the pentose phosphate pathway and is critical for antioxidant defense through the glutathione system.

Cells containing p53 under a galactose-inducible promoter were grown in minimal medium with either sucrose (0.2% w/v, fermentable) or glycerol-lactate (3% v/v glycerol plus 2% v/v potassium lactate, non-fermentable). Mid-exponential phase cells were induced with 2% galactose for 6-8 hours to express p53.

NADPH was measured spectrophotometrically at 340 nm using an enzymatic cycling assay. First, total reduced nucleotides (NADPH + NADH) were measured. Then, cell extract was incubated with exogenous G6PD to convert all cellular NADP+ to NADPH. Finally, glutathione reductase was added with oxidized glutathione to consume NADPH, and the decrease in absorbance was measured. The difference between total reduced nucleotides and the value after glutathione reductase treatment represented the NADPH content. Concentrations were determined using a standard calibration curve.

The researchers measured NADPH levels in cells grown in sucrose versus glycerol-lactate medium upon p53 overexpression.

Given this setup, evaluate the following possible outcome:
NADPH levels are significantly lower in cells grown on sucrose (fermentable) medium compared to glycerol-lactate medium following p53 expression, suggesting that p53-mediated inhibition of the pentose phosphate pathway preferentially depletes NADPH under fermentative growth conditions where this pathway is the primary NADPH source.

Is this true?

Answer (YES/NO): NO